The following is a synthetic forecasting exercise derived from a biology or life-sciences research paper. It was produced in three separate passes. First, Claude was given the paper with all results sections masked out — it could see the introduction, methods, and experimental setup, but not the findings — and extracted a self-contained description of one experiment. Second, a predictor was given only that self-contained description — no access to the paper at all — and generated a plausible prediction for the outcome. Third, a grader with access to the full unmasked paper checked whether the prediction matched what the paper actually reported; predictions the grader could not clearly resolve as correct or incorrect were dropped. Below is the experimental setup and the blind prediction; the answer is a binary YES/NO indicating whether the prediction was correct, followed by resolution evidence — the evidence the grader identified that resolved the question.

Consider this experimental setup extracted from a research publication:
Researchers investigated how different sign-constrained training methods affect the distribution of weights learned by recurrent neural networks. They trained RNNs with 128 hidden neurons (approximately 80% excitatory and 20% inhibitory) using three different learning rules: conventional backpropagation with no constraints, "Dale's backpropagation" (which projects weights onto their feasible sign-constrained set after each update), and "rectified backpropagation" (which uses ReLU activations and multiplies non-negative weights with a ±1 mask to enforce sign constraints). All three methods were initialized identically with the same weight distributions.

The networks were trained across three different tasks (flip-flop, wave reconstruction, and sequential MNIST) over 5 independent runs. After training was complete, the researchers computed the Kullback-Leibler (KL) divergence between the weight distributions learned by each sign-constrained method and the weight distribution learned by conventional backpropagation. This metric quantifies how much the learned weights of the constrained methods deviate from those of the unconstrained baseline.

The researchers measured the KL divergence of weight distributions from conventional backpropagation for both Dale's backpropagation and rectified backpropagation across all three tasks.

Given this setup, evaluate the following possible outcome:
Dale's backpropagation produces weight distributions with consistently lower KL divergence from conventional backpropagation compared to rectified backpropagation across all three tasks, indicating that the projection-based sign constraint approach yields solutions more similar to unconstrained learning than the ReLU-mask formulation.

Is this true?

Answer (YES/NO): YES